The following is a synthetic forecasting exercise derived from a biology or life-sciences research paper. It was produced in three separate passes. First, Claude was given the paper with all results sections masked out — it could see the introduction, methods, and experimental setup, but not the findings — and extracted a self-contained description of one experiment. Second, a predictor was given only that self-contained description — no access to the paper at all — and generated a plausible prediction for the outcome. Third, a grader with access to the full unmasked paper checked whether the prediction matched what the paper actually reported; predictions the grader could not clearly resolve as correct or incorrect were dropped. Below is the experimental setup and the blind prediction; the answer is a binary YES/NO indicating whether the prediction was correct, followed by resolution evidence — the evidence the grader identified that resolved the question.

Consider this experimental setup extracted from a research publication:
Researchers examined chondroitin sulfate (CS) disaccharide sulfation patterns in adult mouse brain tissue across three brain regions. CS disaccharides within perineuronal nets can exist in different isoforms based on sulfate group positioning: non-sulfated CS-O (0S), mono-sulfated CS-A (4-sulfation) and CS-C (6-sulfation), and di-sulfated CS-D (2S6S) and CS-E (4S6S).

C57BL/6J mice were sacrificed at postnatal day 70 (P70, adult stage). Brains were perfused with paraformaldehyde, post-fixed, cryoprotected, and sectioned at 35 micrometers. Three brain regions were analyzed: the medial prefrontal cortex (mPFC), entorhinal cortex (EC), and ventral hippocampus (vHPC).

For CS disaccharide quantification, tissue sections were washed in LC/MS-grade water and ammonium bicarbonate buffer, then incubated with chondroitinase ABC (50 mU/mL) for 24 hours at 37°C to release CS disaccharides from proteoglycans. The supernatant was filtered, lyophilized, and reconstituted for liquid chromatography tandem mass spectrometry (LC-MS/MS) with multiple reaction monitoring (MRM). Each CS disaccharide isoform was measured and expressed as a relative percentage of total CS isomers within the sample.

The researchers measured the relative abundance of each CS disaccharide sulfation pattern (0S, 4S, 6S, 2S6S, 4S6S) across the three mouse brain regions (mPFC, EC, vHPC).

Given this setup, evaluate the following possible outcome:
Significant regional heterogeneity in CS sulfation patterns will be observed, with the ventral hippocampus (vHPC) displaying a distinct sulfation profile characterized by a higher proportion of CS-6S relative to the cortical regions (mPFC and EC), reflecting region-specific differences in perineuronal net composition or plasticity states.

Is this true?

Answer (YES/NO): YES